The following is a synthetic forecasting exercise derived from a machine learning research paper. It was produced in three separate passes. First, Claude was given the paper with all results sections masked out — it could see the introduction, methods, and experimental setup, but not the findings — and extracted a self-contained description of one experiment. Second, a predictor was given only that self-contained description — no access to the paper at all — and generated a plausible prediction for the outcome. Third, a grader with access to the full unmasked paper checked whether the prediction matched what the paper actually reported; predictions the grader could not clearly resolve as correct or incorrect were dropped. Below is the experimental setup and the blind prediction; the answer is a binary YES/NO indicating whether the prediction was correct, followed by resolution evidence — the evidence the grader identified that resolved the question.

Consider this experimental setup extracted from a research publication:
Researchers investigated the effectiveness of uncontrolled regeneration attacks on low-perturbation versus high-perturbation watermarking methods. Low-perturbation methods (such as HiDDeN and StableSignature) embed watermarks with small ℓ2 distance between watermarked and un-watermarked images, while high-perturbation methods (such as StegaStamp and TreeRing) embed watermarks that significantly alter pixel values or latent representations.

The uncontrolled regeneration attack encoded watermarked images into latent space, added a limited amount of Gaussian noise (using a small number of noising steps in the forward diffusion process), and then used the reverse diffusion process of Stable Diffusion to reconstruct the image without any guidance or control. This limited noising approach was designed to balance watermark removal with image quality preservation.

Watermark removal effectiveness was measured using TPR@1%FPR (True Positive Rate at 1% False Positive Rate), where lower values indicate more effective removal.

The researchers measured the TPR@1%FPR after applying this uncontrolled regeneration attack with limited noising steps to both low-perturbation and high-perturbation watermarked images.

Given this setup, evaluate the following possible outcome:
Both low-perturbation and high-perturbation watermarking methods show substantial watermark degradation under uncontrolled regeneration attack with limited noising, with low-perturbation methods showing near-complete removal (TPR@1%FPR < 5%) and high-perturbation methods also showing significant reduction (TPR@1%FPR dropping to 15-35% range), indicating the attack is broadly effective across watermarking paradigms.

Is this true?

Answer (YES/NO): NO